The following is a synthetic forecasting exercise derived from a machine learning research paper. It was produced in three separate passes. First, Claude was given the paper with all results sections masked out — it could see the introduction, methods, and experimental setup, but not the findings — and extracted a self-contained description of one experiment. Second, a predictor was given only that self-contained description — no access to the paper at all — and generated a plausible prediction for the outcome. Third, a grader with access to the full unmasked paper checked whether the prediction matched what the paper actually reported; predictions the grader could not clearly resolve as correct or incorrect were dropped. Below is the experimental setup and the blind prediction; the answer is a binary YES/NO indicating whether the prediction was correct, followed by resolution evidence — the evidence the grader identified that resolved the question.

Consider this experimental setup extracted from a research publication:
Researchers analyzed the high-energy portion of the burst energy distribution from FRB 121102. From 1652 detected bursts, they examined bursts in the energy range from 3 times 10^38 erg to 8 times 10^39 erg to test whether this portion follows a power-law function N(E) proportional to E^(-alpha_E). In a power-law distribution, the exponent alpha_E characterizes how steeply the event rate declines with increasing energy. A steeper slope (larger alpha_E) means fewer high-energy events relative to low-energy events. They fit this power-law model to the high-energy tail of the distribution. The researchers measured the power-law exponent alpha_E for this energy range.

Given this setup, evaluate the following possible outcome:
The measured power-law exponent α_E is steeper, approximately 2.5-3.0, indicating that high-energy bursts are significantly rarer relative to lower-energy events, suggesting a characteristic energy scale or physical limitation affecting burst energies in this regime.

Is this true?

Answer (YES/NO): NO